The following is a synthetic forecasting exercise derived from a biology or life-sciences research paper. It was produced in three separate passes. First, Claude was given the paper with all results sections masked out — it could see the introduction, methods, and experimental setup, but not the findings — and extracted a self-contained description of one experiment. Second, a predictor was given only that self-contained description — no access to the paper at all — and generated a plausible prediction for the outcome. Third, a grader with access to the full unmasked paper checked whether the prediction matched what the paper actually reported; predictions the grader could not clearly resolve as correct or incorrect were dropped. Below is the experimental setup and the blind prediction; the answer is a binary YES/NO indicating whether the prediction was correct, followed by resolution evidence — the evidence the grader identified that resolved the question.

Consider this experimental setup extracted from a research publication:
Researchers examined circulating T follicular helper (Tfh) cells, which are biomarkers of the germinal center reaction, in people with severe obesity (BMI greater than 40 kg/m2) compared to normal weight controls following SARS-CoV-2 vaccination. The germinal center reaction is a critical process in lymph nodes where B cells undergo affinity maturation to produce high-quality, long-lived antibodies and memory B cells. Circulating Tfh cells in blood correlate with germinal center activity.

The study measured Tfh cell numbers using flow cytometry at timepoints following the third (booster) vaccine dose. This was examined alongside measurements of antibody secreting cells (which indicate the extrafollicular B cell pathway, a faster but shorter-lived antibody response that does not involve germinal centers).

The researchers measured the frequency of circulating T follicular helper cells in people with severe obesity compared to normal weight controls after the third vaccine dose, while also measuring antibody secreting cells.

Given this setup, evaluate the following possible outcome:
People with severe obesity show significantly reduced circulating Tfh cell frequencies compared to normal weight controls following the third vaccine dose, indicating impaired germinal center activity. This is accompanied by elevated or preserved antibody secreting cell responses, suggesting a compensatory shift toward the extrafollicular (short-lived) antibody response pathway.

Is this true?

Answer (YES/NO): NO